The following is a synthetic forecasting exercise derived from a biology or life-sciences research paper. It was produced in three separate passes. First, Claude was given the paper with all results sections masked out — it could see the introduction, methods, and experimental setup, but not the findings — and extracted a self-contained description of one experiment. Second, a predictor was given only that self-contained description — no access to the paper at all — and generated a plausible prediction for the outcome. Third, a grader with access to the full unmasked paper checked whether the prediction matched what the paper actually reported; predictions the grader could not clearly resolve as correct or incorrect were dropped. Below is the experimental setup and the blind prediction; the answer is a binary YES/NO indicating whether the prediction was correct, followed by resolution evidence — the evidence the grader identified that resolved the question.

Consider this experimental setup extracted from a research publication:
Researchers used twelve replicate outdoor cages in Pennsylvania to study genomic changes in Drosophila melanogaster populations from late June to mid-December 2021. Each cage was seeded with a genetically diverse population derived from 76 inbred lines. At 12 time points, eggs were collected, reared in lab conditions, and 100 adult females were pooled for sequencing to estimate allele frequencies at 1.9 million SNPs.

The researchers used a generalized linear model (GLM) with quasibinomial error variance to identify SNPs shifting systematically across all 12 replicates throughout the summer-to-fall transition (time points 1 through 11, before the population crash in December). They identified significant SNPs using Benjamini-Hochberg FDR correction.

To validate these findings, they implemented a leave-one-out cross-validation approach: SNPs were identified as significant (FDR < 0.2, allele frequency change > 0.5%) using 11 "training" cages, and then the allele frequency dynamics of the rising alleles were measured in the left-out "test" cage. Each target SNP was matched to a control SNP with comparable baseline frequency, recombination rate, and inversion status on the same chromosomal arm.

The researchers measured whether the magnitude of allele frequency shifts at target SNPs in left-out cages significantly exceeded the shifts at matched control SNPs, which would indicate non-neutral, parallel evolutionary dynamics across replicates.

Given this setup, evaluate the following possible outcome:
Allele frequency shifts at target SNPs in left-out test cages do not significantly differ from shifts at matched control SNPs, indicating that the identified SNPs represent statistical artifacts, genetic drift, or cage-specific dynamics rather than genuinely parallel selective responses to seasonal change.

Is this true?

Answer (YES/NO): NO